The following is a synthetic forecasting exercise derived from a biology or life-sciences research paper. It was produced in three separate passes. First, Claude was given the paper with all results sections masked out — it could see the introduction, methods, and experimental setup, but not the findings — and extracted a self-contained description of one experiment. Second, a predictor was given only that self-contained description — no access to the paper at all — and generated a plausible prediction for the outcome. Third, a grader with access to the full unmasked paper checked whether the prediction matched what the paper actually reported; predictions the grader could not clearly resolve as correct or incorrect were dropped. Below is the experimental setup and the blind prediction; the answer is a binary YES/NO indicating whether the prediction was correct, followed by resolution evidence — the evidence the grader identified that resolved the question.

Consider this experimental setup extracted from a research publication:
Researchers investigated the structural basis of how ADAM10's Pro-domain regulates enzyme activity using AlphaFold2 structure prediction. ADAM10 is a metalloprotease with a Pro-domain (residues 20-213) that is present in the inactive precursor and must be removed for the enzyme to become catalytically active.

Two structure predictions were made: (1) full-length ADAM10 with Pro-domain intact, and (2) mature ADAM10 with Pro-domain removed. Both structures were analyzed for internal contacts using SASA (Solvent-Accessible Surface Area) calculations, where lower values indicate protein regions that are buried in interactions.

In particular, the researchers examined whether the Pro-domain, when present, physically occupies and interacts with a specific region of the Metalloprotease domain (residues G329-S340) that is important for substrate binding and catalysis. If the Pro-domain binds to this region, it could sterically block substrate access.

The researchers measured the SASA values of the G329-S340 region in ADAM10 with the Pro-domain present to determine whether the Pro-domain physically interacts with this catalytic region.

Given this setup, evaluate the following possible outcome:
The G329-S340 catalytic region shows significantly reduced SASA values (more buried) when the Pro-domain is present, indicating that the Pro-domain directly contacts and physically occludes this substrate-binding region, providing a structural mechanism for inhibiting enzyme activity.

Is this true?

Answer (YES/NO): YES